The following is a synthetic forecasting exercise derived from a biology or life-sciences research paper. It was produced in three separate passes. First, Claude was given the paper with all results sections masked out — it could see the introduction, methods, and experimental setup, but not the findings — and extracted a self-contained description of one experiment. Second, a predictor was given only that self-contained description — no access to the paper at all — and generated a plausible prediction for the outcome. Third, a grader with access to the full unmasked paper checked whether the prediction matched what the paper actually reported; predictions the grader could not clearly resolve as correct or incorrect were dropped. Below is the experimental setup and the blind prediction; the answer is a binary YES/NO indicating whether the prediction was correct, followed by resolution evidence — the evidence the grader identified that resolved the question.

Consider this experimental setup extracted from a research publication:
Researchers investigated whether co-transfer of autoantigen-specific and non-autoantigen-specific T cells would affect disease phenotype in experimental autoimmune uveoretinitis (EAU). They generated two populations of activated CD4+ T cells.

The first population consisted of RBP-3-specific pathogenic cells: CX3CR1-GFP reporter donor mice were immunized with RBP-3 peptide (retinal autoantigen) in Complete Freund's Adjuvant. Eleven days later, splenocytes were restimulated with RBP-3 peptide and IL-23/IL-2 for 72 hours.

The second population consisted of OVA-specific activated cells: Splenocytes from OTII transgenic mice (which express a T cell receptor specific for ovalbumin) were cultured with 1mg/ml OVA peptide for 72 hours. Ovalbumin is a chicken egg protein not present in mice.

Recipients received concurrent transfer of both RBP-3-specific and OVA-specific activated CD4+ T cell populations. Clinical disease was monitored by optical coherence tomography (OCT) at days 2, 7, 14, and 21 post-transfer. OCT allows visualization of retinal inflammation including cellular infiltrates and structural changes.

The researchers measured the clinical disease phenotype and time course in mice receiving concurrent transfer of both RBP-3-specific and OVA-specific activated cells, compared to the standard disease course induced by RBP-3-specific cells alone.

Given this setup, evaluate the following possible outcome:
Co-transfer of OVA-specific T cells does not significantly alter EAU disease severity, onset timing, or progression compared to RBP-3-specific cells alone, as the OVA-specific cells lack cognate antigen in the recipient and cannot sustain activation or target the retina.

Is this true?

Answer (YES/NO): NO